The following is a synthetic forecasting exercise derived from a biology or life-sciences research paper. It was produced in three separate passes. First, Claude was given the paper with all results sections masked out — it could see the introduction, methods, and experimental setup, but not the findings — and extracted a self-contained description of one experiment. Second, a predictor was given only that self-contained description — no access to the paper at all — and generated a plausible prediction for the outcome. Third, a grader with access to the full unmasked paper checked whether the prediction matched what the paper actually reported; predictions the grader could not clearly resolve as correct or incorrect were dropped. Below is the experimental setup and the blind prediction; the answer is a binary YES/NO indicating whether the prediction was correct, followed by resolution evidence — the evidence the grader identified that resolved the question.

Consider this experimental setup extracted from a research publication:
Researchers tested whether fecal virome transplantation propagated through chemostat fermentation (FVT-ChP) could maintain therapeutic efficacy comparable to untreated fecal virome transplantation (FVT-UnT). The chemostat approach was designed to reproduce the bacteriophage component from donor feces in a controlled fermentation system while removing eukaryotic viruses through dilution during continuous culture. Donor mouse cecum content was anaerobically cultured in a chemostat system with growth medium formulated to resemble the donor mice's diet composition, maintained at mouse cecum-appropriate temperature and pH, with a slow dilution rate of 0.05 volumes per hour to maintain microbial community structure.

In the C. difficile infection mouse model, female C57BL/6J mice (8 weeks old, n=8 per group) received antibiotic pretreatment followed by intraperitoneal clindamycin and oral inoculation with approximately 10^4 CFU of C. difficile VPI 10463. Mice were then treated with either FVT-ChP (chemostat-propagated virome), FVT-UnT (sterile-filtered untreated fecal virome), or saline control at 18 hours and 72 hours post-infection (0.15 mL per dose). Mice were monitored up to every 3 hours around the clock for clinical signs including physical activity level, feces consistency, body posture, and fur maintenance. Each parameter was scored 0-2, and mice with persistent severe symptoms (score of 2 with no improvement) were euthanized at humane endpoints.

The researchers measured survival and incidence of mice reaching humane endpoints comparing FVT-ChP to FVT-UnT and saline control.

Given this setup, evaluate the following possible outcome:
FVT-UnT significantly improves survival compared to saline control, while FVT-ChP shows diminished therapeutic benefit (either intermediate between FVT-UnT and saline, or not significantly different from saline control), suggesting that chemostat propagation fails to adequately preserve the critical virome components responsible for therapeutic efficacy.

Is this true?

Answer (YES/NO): NO